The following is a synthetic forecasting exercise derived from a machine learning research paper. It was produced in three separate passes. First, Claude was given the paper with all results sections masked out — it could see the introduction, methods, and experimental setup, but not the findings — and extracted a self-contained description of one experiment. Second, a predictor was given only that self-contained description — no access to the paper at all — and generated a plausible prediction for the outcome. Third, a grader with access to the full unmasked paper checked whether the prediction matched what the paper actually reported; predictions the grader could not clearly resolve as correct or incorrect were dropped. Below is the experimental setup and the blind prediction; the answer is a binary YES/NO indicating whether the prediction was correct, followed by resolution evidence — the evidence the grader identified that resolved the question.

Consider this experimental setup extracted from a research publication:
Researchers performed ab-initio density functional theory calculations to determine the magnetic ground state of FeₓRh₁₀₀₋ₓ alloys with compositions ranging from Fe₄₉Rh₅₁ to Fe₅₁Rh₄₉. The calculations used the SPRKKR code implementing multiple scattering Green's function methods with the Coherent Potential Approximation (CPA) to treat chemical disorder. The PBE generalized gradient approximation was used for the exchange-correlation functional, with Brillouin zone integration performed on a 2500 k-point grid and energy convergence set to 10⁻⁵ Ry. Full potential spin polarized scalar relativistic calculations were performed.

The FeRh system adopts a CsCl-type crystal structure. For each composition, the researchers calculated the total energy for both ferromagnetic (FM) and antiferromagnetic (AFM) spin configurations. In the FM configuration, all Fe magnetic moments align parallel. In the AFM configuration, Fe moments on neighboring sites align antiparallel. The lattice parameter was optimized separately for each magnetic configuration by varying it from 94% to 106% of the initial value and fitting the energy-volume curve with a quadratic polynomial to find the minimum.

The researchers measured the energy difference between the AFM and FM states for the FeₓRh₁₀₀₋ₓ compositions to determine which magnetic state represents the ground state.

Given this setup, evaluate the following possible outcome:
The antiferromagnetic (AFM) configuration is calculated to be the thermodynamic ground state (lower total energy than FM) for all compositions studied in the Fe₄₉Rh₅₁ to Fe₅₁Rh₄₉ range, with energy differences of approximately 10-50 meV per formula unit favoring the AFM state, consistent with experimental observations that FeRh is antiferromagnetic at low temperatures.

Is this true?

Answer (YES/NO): NO